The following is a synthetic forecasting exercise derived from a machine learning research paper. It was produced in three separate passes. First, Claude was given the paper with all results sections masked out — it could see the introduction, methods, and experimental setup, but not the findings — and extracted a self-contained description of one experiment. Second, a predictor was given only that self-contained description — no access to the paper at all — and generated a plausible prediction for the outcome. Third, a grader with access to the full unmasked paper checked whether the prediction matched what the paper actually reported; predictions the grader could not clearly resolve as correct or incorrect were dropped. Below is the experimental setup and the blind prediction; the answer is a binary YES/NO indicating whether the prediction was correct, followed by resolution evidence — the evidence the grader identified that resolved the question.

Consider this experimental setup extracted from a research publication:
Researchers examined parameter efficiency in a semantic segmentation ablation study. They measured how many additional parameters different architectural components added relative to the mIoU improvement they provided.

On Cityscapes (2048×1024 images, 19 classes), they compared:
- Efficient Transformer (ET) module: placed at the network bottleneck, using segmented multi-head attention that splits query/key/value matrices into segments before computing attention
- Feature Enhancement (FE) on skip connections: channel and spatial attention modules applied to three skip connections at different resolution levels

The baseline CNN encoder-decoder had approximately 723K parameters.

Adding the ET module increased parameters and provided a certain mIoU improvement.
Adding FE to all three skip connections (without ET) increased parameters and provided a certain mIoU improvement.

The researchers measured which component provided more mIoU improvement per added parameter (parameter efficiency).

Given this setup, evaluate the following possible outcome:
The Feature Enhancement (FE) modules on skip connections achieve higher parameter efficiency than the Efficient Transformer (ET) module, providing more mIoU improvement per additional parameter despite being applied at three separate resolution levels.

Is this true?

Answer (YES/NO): YES